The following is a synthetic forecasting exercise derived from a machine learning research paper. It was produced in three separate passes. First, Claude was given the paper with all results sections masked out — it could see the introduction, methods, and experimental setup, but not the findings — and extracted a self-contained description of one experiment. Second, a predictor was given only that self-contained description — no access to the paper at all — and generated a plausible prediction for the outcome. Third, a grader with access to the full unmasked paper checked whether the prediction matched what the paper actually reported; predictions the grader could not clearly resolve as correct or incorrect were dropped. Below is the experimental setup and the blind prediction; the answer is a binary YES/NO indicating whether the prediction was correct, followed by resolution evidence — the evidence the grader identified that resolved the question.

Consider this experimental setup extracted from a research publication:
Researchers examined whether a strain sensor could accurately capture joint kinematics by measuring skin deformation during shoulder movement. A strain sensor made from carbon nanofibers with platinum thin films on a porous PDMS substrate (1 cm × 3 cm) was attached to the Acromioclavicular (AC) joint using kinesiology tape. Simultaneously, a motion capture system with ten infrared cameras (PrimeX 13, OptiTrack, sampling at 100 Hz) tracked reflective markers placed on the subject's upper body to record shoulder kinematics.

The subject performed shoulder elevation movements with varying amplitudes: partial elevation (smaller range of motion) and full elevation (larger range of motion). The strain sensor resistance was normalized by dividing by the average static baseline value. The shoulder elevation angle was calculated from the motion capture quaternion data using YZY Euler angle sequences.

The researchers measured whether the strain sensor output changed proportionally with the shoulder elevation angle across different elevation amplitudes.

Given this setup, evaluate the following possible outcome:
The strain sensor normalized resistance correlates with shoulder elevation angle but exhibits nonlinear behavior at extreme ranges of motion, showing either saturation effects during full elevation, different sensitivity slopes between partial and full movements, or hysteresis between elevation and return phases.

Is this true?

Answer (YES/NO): NO